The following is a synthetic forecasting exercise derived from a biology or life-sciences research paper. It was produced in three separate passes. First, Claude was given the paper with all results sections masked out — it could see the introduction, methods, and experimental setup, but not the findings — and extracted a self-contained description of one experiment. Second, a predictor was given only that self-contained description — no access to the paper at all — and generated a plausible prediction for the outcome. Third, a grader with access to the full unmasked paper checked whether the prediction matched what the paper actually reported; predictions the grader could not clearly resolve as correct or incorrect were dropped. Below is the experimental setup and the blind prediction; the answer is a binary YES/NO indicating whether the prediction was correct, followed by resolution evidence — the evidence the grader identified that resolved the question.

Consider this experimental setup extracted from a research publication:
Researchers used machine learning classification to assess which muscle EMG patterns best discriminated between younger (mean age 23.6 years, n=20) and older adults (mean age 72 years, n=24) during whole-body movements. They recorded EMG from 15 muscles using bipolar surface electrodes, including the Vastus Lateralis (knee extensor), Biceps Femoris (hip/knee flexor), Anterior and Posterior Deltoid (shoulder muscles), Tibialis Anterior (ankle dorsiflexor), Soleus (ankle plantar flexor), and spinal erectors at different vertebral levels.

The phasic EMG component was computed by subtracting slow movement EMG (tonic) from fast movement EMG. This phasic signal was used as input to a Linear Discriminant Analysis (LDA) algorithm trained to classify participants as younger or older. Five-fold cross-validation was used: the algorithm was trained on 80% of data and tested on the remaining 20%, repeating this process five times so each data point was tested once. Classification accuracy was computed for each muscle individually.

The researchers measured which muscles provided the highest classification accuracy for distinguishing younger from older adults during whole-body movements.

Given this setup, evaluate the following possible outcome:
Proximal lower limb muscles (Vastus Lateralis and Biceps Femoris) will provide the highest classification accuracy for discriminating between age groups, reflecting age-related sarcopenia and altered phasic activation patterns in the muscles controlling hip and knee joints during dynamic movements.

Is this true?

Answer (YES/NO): NO